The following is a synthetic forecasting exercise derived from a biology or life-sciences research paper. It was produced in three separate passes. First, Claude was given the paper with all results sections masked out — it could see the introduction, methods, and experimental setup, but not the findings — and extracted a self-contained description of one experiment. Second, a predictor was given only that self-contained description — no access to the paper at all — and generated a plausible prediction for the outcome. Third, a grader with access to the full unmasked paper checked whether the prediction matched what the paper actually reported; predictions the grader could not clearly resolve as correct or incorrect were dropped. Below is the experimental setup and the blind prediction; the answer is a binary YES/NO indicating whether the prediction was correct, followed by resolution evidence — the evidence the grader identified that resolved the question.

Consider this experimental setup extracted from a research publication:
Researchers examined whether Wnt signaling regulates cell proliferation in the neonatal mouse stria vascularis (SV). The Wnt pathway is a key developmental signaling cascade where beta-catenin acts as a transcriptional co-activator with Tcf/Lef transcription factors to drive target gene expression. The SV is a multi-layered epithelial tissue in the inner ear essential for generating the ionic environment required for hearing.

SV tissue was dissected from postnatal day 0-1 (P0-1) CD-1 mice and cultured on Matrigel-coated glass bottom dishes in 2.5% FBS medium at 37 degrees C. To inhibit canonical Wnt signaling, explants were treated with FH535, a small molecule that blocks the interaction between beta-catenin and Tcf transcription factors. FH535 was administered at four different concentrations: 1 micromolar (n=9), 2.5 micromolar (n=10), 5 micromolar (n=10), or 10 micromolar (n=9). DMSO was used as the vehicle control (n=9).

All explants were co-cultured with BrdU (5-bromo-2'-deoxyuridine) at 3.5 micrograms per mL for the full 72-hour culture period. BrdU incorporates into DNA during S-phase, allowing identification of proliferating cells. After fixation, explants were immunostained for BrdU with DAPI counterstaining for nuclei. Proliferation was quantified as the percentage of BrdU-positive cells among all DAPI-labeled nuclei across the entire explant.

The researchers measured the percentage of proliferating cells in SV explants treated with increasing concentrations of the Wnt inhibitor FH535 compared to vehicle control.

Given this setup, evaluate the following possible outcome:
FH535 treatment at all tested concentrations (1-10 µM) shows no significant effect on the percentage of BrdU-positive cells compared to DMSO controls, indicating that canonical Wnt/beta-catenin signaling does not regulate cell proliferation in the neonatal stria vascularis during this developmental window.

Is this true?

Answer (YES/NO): NO